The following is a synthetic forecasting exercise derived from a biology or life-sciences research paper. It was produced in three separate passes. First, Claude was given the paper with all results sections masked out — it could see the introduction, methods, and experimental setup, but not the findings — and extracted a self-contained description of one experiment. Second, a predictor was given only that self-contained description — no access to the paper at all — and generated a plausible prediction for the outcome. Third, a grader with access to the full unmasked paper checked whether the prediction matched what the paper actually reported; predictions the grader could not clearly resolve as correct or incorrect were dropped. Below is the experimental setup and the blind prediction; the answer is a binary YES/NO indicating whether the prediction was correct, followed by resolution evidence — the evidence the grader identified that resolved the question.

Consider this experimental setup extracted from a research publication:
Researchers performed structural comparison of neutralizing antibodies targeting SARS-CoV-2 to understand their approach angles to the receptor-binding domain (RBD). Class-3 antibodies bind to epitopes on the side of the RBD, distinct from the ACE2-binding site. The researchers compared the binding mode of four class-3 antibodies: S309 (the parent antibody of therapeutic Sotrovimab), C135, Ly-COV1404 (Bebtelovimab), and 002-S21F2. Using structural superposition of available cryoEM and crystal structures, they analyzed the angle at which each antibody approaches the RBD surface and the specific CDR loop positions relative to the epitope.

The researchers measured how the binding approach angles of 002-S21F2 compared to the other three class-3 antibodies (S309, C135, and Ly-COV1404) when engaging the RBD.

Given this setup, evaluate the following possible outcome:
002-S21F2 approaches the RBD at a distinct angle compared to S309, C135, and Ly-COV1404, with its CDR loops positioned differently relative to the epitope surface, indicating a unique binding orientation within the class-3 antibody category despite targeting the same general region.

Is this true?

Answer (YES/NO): NO